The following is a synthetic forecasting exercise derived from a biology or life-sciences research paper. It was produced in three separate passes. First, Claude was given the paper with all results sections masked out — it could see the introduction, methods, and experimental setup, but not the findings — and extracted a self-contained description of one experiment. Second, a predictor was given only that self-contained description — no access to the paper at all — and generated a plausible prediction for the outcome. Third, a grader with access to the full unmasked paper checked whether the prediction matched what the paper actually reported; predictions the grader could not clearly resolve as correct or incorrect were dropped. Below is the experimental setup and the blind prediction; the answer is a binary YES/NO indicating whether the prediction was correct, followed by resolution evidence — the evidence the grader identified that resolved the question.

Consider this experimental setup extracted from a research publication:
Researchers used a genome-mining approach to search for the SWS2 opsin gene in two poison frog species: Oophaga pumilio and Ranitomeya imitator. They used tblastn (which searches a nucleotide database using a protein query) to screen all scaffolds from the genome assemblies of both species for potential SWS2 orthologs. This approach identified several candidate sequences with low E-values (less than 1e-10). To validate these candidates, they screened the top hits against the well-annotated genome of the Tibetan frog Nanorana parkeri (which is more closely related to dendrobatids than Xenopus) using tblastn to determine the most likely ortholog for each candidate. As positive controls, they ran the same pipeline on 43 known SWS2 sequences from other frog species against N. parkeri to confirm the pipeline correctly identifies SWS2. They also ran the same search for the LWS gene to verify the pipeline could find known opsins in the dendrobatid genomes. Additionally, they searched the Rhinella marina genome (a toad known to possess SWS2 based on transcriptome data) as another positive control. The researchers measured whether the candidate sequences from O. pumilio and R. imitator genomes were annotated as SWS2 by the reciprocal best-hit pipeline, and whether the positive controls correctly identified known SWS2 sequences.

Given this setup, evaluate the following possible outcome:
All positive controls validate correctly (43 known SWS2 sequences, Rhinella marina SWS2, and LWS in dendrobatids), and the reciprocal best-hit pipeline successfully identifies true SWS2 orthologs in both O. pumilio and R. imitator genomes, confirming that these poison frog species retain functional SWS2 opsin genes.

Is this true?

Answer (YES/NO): NO